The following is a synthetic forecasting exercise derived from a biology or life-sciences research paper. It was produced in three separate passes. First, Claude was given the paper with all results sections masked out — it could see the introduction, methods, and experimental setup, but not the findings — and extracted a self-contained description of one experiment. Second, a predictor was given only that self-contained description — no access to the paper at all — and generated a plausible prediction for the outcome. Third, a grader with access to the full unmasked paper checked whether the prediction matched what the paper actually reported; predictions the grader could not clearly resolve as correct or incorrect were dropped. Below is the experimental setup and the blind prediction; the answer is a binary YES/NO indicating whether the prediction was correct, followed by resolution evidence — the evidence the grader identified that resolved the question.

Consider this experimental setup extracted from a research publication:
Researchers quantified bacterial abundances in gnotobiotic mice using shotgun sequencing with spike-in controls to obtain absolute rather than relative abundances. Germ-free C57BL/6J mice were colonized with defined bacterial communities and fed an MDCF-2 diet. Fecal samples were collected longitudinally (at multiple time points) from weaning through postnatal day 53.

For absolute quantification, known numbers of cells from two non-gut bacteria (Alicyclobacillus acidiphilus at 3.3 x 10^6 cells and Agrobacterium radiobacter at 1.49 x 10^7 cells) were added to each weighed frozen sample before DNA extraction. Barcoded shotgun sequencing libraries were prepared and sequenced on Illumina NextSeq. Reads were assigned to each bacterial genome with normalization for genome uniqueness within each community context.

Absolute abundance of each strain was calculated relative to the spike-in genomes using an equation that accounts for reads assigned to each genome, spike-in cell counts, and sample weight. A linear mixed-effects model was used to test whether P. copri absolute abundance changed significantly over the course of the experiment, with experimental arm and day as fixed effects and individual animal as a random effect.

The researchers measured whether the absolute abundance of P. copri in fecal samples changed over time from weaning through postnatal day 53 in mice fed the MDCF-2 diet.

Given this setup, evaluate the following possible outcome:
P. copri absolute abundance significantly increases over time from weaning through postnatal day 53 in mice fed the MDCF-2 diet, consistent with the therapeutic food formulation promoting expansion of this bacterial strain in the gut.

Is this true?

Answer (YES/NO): NO